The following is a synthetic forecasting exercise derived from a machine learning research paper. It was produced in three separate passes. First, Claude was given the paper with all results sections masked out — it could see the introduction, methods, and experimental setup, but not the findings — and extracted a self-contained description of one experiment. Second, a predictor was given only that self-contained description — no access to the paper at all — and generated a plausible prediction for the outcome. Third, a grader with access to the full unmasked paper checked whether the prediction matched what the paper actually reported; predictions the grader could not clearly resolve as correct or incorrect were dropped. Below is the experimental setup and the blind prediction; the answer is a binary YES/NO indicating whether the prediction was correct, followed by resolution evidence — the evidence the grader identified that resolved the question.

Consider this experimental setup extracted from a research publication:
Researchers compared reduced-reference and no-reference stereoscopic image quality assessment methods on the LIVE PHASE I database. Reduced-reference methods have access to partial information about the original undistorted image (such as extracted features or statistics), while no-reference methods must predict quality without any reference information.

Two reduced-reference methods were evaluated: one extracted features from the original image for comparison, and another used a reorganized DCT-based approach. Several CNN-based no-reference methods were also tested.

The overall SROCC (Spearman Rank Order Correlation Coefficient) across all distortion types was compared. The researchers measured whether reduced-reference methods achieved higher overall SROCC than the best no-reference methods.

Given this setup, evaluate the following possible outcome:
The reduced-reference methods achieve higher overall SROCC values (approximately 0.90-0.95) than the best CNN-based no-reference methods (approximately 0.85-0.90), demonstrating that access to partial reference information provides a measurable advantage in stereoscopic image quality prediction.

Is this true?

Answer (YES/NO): NO